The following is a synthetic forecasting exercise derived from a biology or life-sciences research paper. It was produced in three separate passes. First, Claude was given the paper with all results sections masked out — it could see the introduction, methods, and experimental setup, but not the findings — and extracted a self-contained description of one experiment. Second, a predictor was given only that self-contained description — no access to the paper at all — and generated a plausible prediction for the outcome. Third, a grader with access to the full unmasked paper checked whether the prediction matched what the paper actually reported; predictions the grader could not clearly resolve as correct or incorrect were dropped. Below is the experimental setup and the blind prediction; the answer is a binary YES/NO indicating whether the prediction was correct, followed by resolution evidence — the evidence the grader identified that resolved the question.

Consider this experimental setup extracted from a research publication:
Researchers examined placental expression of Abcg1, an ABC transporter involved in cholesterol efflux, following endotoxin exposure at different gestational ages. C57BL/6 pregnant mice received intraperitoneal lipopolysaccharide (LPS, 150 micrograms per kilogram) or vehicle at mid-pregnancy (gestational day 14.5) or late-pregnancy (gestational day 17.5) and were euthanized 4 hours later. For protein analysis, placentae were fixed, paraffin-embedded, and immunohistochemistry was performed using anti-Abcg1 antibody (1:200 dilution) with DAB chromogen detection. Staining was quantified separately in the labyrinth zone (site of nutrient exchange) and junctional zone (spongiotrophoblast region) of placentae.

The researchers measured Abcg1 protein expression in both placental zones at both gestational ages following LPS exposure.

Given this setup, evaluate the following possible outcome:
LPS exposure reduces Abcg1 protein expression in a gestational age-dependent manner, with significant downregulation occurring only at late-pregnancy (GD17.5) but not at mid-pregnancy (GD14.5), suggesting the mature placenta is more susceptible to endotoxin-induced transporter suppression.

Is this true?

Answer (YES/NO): NO